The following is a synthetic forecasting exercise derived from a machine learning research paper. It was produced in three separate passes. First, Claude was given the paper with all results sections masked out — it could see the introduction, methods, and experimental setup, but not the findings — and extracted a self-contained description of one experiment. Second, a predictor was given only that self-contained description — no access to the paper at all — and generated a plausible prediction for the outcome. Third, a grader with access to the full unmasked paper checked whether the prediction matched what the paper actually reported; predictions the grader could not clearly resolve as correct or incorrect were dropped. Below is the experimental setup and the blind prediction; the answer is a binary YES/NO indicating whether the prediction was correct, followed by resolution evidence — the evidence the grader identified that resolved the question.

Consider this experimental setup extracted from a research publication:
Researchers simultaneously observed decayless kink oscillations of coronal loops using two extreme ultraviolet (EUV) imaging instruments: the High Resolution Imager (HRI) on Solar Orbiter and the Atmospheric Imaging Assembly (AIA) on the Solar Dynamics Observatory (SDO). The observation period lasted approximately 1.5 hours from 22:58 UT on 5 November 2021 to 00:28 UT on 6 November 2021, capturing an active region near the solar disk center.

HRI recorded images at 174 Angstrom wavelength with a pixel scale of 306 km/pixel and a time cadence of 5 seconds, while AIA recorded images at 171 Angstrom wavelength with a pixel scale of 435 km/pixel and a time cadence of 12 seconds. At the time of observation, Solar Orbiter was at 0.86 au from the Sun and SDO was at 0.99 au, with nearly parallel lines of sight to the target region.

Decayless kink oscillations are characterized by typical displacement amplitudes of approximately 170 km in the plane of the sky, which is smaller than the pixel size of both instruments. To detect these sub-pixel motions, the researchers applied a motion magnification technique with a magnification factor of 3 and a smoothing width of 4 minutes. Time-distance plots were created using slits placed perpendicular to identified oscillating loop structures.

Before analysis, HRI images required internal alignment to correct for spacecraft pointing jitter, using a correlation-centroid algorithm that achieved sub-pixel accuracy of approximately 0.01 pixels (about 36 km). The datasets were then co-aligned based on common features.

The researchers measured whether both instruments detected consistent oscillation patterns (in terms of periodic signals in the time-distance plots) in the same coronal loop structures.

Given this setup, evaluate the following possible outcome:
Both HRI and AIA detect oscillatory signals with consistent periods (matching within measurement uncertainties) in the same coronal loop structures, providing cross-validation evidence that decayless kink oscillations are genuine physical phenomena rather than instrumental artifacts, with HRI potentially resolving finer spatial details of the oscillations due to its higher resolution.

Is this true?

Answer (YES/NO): YES